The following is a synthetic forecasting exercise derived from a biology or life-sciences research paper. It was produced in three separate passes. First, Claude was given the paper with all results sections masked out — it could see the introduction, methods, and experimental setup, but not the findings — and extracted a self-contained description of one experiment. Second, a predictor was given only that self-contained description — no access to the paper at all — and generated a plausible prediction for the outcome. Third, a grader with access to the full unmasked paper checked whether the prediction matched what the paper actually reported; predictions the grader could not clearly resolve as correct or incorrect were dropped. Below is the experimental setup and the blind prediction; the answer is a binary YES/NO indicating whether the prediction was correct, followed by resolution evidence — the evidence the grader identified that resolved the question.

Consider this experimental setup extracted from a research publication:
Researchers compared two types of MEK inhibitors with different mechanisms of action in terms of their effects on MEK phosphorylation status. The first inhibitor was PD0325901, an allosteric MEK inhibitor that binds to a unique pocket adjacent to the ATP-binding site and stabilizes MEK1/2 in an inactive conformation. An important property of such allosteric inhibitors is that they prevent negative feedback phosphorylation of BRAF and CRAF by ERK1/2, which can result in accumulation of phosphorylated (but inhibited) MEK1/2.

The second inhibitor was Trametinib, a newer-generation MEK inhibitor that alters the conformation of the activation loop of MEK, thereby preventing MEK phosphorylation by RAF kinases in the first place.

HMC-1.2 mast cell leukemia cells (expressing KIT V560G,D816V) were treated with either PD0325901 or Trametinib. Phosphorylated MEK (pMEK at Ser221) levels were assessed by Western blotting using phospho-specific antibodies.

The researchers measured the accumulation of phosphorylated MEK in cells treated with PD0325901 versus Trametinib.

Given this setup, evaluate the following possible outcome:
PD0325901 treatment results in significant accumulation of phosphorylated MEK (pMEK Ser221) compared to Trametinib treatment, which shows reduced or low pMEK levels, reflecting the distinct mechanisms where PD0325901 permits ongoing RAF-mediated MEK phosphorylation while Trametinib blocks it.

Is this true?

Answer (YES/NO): YES